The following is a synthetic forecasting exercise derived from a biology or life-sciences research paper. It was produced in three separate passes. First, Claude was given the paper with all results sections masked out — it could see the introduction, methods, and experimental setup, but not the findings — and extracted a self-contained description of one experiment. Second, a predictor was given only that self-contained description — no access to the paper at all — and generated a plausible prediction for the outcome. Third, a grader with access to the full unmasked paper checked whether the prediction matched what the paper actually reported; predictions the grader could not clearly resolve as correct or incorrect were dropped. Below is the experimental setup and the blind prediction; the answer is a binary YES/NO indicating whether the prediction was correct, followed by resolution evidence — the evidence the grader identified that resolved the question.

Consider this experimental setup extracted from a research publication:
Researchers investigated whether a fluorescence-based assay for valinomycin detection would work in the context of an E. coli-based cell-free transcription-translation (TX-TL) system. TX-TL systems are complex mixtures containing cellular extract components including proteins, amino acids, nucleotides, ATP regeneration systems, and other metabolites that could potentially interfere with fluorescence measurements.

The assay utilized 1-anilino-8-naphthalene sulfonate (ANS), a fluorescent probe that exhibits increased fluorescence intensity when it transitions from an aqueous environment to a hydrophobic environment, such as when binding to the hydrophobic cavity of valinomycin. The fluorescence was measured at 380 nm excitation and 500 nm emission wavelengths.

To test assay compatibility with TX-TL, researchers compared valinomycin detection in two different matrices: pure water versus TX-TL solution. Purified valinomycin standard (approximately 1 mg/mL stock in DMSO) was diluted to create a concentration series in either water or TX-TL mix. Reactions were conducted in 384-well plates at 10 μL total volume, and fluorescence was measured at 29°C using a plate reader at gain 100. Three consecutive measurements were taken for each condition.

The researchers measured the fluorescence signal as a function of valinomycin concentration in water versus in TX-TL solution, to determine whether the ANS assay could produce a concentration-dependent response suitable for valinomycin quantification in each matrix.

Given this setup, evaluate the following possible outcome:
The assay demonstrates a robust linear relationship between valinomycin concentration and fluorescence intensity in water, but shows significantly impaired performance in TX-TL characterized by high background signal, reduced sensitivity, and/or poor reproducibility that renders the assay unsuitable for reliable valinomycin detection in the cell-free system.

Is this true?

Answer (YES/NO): NO